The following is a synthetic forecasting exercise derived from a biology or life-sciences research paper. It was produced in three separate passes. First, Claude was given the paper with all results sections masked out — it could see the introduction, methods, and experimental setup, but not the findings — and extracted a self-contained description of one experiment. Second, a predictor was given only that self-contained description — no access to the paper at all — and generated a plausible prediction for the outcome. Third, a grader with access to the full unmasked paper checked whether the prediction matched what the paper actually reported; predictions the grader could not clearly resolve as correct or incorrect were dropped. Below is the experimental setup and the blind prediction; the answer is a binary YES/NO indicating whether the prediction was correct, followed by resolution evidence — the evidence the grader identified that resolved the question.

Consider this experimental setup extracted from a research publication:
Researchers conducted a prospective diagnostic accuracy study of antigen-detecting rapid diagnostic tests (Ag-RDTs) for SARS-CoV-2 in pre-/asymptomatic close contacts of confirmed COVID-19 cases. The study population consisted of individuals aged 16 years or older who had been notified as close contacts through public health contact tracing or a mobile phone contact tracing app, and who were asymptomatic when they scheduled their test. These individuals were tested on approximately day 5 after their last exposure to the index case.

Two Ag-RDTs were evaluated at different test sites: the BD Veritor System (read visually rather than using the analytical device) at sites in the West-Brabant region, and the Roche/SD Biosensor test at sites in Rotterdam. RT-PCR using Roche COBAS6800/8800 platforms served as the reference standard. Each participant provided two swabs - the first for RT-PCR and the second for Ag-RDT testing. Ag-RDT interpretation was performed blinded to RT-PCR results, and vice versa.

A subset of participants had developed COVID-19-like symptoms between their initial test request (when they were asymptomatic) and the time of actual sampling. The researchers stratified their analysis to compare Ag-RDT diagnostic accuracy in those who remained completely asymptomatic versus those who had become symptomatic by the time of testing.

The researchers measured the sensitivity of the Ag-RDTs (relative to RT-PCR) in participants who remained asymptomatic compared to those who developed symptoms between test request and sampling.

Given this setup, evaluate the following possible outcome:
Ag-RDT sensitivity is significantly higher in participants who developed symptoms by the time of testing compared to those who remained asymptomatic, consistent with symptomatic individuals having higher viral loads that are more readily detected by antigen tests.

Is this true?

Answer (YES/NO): YES